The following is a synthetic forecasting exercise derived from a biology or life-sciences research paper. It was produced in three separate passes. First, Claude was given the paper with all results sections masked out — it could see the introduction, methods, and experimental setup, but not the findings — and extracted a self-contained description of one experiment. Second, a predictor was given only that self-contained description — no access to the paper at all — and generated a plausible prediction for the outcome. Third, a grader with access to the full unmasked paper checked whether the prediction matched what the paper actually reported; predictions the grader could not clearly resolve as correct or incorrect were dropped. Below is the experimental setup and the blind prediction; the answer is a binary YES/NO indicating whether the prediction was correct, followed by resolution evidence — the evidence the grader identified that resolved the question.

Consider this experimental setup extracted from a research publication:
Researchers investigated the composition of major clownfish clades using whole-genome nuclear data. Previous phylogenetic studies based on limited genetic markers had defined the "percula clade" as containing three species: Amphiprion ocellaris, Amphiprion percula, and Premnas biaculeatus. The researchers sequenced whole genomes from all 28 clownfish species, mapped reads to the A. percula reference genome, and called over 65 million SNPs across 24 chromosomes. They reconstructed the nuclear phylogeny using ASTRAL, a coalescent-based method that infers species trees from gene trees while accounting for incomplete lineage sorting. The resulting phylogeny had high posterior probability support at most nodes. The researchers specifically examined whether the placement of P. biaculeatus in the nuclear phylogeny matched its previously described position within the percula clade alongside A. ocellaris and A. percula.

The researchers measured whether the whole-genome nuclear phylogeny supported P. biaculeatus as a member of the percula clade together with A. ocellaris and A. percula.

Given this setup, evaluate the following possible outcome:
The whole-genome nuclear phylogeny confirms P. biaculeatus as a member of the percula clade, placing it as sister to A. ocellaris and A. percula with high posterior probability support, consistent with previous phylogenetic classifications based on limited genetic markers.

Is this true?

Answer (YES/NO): NO